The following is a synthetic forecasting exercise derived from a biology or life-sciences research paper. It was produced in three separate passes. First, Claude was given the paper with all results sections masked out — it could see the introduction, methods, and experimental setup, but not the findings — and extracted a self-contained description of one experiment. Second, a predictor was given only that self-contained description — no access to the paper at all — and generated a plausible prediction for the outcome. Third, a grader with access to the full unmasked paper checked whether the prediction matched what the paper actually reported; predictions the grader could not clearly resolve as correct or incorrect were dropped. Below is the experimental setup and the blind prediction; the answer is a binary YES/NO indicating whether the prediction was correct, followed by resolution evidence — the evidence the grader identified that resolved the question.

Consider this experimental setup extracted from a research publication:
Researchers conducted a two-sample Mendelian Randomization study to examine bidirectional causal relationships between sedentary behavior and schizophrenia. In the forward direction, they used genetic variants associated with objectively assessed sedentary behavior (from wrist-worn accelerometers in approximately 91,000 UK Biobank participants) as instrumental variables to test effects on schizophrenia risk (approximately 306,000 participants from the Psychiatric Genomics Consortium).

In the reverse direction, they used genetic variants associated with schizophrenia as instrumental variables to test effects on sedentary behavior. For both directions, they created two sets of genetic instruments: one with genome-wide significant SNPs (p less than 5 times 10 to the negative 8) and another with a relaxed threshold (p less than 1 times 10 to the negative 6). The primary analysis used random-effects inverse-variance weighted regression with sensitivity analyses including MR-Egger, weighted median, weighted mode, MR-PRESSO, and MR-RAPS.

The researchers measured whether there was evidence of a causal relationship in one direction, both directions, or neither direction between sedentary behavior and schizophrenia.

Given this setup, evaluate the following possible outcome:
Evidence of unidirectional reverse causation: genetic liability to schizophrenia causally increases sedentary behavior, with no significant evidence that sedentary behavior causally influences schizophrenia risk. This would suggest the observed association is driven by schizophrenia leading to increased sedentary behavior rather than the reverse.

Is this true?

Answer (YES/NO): NO